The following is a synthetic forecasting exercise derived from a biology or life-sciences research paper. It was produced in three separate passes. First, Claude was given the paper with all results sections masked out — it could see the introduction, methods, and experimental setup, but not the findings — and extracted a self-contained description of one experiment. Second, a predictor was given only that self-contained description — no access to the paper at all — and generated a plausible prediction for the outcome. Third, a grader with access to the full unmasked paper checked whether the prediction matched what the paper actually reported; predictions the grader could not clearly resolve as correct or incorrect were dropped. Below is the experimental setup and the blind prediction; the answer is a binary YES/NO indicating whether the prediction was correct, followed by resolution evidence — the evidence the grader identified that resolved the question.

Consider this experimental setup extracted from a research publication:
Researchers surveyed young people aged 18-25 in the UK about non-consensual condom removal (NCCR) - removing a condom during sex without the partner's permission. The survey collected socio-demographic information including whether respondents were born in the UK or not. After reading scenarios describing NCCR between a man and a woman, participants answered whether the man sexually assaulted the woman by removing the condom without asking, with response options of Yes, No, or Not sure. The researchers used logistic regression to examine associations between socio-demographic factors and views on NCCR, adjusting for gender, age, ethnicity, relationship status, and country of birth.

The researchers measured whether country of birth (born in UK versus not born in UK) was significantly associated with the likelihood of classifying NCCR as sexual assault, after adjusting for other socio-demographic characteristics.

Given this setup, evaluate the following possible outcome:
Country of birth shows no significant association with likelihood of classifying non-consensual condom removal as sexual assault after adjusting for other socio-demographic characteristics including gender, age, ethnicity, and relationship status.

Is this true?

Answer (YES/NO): NO